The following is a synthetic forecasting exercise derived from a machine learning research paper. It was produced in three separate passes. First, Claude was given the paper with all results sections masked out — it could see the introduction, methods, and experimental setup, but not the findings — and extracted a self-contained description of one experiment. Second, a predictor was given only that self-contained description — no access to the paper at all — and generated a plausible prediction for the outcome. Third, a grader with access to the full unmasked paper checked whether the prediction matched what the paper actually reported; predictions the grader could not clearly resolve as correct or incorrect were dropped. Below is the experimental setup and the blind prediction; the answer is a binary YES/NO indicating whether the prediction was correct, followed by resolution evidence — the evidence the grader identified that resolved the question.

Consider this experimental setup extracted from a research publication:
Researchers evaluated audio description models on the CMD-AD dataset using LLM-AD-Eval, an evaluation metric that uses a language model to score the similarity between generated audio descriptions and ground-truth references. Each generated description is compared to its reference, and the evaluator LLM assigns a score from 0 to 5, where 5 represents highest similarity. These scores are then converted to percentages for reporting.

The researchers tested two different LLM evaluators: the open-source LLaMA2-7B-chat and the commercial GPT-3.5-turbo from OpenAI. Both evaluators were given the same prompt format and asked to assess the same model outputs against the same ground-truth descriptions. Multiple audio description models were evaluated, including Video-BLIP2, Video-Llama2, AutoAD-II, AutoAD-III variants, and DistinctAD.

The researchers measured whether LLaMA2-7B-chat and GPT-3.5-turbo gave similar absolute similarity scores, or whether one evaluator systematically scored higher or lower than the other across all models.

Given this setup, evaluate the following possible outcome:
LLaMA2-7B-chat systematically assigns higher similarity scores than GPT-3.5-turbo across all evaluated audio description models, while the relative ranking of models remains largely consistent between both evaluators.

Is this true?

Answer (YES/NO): YES